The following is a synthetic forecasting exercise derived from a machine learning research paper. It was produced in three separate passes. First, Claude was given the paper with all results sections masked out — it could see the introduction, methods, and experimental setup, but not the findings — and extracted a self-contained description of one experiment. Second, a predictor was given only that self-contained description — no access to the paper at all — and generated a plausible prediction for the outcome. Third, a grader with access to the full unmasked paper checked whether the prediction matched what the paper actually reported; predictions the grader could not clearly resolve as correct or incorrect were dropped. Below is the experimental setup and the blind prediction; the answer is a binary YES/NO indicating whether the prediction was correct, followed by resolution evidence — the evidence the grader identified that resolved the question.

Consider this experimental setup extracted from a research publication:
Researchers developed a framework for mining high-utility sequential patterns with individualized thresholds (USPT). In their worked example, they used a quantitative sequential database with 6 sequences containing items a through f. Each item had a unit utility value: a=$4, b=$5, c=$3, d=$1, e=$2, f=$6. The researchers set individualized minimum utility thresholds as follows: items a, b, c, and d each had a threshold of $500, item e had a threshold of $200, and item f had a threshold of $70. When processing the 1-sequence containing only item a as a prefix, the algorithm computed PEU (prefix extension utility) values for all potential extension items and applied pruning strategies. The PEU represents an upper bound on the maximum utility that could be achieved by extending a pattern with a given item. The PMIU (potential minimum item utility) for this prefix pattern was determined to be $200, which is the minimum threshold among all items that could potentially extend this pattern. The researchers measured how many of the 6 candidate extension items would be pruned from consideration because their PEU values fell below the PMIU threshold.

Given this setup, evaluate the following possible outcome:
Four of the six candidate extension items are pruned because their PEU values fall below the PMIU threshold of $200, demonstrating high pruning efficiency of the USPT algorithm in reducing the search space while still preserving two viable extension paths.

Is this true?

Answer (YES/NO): NO